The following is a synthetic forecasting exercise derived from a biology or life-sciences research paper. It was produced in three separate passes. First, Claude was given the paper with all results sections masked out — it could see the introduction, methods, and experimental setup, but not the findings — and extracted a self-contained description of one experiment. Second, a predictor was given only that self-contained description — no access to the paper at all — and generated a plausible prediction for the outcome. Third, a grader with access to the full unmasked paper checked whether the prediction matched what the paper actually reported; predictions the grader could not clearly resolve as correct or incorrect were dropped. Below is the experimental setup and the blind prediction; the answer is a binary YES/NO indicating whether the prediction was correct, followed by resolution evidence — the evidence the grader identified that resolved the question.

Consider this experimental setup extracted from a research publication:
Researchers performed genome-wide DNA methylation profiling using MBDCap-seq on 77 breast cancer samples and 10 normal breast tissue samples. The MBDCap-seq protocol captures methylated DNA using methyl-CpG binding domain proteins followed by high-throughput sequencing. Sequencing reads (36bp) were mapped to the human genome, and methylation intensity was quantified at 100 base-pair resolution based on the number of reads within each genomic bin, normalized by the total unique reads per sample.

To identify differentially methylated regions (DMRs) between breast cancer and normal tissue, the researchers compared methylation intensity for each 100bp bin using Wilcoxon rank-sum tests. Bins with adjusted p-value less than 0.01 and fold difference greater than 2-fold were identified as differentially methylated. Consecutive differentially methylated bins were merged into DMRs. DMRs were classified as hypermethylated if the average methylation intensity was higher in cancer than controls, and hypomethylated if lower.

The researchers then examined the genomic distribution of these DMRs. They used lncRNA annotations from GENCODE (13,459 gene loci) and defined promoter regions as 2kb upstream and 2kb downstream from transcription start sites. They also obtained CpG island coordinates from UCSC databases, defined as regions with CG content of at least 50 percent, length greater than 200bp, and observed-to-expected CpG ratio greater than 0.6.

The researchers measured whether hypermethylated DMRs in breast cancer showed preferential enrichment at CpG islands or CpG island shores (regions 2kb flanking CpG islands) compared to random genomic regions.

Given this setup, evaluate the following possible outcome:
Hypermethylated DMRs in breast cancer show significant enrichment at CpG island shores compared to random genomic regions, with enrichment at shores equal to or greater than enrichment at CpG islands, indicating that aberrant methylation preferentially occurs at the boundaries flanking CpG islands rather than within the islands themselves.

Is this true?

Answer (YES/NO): NO